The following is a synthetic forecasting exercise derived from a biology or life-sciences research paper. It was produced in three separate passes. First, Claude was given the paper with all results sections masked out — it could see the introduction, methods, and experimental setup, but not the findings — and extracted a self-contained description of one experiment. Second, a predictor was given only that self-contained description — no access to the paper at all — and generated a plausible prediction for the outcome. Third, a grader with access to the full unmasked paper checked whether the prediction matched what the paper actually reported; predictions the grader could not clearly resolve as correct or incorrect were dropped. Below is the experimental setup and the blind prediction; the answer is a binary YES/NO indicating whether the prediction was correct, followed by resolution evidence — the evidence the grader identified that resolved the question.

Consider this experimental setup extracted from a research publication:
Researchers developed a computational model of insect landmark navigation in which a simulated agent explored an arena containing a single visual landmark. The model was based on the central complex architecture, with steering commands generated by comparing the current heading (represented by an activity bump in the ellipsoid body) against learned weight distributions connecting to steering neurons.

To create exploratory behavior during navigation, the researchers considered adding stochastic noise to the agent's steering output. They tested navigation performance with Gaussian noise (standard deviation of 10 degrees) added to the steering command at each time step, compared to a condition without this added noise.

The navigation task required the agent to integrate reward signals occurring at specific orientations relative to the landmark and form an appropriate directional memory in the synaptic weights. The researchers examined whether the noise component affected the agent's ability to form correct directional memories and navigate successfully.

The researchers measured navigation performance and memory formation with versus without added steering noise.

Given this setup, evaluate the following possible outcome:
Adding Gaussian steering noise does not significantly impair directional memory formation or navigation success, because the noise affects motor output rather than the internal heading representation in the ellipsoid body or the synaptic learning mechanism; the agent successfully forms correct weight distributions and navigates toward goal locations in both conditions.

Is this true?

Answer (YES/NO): NO